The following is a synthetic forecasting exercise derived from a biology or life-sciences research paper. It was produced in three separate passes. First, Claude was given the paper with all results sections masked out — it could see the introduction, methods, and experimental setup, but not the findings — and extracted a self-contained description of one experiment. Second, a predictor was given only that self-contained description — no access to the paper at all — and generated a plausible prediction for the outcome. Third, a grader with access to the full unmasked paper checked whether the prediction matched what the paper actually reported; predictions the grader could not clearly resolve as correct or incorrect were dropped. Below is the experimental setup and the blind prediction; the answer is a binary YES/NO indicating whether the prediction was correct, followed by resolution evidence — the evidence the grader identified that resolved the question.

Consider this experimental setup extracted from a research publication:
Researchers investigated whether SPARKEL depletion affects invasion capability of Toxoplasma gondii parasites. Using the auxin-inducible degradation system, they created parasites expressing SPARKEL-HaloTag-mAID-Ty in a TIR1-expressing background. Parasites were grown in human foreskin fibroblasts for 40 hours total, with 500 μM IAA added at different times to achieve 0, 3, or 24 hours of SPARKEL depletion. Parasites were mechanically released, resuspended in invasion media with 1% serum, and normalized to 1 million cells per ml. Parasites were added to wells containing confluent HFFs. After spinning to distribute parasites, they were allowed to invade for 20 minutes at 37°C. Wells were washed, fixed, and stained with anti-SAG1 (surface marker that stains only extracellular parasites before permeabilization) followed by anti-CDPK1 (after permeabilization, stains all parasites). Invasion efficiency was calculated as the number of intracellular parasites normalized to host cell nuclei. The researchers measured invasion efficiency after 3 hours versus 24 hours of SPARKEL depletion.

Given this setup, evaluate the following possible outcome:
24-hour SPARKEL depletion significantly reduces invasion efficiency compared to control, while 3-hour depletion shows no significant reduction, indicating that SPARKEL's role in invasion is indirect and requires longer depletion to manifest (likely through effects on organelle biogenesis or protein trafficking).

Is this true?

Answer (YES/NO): NO